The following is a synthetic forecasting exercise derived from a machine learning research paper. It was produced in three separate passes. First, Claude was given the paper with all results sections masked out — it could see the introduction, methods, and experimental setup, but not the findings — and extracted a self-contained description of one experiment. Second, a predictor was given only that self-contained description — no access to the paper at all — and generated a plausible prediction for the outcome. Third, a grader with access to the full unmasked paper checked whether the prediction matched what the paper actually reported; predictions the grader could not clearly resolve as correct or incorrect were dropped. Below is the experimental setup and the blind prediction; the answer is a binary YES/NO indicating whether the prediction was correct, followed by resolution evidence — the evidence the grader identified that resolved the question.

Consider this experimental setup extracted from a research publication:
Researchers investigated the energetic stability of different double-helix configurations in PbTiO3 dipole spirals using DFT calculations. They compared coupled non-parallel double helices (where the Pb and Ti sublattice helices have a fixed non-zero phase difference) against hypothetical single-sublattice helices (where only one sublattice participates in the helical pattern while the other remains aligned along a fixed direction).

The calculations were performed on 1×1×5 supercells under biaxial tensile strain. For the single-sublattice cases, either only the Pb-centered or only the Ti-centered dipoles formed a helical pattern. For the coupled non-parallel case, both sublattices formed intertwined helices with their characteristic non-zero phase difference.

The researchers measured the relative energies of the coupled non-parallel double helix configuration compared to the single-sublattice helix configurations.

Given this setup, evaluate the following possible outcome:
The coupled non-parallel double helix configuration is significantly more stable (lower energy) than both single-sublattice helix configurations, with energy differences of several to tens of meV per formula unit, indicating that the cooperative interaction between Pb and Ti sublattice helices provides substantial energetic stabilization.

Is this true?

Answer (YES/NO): YES